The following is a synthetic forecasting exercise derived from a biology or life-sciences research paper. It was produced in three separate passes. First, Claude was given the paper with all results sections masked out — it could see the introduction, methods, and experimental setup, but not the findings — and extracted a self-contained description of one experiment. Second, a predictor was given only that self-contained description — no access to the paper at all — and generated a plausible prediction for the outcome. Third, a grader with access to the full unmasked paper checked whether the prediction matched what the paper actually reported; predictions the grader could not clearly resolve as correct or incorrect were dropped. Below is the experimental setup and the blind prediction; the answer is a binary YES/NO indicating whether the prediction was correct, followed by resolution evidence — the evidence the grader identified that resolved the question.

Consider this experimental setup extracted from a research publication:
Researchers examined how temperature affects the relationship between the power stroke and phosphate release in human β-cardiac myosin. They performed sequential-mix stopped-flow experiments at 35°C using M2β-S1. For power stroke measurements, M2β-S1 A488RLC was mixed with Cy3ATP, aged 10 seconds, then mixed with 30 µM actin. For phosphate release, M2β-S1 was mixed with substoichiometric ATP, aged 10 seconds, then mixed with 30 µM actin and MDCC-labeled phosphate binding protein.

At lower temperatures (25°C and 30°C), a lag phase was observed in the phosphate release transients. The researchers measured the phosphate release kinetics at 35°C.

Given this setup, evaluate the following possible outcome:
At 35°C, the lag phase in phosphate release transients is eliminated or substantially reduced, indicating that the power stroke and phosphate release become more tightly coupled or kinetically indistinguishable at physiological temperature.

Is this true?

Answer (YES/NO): NO